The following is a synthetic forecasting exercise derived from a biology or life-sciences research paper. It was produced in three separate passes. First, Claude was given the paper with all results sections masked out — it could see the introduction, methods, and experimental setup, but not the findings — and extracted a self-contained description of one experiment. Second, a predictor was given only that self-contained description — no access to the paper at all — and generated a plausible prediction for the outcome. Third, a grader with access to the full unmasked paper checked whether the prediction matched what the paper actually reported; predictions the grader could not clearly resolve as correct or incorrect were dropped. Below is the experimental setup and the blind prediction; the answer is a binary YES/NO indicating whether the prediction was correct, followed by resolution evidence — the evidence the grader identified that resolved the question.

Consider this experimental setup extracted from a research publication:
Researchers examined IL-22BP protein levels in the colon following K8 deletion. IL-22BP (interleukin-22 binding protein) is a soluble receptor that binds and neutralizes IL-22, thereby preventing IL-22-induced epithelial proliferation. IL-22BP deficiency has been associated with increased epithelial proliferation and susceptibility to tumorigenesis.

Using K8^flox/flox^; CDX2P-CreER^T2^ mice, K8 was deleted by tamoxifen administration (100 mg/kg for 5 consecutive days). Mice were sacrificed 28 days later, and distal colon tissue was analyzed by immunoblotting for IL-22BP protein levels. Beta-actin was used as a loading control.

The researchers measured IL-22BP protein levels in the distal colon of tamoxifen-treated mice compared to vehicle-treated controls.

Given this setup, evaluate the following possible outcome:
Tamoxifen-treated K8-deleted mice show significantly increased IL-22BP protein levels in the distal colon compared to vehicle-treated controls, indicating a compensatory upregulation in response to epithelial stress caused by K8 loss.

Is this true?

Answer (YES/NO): NO